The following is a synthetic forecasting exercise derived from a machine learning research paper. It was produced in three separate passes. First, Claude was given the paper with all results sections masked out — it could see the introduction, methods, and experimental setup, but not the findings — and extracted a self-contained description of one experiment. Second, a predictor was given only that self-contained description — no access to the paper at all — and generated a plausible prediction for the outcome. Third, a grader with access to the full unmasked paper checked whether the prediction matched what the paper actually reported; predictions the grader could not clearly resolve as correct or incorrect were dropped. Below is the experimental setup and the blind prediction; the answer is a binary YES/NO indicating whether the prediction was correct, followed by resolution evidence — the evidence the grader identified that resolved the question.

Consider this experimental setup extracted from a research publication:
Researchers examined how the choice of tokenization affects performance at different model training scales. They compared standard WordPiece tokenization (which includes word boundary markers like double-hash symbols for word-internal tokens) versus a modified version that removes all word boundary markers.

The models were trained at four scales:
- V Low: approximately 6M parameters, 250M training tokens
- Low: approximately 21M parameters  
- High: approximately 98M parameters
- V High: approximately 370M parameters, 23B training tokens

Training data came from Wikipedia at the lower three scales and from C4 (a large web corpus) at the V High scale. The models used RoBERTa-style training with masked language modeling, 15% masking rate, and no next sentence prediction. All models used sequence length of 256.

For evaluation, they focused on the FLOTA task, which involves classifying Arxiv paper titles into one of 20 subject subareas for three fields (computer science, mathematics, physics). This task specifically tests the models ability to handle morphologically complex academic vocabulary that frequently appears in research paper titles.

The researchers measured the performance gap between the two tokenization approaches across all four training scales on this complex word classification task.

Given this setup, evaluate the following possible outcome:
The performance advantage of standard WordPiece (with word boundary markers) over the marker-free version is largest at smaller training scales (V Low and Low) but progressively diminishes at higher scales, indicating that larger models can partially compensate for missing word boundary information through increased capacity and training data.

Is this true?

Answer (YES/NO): NO